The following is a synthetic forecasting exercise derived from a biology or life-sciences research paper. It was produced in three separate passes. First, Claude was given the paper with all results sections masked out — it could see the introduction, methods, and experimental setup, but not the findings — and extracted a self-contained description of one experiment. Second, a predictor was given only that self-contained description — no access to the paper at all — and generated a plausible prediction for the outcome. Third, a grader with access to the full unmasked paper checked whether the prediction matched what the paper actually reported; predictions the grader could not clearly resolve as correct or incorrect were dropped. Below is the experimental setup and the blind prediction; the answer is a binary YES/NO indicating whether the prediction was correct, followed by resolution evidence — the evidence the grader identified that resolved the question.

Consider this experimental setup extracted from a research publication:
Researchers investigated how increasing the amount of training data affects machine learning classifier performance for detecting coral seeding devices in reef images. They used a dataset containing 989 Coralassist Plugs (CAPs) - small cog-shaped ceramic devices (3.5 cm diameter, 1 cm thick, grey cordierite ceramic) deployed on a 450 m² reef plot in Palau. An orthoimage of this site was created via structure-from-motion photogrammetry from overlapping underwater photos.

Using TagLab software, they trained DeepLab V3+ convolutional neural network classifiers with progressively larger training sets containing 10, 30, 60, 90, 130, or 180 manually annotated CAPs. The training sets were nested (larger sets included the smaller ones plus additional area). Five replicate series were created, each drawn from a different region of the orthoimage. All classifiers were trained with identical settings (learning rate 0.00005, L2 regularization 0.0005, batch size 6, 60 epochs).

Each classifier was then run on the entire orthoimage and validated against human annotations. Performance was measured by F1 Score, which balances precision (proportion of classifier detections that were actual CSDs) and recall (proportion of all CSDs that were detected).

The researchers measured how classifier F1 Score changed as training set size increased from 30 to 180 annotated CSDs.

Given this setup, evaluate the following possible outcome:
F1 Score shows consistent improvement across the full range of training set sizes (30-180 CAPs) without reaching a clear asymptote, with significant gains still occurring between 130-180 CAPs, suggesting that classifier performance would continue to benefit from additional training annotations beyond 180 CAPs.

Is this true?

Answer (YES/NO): NO